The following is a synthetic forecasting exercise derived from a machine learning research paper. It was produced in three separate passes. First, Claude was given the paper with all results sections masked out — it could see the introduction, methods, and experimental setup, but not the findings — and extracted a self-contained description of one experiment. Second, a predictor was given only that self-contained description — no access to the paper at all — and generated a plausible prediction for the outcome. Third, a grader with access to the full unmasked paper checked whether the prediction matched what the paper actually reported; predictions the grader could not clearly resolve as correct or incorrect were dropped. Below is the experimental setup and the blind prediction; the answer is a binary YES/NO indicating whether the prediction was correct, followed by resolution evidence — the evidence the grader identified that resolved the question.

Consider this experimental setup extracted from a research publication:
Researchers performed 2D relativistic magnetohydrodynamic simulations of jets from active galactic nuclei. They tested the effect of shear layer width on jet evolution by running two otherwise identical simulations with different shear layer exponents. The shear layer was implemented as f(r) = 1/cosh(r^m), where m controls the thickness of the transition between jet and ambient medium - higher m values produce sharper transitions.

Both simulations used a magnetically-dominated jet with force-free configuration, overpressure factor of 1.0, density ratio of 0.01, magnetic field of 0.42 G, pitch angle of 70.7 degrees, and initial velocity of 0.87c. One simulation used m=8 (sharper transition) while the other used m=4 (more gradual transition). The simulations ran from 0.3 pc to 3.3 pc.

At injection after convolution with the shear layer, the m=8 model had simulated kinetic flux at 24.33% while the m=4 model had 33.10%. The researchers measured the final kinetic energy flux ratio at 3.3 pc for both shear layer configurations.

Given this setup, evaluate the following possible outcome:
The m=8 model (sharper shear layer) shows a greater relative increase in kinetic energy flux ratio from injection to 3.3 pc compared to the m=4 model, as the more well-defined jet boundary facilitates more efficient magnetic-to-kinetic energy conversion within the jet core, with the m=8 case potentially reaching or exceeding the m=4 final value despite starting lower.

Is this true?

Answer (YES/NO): NO